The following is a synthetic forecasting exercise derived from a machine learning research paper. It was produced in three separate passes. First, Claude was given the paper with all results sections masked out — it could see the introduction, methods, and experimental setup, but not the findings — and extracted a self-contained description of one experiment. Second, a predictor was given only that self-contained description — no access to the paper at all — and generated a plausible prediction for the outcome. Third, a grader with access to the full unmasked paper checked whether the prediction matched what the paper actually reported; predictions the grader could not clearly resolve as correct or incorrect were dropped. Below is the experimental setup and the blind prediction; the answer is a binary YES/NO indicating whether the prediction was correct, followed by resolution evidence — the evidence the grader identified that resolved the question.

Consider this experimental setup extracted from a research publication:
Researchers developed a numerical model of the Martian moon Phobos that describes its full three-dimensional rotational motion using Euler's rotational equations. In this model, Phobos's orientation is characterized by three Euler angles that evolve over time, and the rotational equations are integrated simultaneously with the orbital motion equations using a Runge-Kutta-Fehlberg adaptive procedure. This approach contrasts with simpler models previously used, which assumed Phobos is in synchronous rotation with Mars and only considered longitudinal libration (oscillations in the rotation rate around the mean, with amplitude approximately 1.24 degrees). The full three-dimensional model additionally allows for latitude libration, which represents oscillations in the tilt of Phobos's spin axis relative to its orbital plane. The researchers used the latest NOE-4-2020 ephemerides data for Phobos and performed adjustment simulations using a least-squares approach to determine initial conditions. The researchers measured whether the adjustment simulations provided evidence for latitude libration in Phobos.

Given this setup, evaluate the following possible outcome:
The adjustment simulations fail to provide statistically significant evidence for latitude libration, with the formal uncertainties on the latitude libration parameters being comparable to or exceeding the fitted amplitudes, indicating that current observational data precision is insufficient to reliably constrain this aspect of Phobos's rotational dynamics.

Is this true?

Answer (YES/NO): NO